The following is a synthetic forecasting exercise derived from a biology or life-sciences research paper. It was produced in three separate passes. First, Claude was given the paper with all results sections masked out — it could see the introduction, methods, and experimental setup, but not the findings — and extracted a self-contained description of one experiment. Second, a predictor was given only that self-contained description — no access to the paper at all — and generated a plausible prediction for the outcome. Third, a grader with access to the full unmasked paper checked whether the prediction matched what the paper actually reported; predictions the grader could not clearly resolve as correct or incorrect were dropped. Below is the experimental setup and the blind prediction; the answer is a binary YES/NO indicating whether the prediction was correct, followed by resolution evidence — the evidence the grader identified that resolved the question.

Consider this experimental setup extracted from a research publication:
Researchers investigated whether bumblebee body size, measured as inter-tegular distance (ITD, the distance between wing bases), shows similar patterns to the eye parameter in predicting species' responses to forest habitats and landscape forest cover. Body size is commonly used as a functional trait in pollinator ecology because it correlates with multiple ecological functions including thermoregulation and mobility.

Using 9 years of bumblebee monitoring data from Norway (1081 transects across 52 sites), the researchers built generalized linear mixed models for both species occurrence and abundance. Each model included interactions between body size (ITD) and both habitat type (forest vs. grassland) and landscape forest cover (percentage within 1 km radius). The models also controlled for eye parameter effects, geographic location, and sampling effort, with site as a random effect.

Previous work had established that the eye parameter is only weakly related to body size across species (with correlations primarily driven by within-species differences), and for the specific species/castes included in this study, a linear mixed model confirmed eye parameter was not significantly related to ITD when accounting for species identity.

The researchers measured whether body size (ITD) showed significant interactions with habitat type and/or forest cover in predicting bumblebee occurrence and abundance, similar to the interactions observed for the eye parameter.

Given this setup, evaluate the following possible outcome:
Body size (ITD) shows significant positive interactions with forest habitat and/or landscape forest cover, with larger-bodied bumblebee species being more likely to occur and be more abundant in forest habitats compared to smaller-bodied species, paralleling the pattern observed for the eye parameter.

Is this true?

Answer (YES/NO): YES